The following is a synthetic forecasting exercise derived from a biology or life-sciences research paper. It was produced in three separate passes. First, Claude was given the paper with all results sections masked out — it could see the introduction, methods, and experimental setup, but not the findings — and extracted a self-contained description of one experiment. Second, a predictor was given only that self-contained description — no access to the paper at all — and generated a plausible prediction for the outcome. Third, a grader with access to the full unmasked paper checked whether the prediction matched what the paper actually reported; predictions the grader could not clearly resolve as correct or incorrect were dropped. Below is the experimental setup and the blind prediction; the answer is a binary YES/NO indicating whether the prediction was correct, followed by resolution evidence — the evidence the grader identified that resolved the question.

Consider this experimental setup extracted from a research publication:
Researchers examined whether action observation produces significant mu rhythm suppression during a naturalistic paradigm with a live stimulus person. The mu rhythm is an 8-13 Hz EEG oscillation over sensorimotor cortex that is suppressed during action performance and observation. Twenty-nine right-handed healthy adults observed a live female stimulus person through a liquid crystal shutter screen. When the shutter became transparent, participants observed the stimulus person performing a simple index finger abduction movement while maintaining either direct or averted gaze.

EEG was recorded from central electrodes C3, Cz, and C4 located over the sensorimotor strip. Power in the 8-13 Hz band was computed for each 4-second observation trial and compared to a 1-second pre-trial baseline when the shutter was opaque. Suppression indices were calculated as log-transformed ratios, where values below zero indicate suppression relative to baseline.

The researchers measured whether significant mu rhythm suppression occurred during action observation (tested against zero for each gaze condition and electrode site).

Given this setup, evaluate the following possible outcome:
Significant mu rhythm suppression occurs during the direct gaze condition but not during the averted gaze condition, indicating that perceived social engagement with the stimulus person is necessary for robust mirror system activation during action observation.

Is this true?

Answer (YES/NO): NO